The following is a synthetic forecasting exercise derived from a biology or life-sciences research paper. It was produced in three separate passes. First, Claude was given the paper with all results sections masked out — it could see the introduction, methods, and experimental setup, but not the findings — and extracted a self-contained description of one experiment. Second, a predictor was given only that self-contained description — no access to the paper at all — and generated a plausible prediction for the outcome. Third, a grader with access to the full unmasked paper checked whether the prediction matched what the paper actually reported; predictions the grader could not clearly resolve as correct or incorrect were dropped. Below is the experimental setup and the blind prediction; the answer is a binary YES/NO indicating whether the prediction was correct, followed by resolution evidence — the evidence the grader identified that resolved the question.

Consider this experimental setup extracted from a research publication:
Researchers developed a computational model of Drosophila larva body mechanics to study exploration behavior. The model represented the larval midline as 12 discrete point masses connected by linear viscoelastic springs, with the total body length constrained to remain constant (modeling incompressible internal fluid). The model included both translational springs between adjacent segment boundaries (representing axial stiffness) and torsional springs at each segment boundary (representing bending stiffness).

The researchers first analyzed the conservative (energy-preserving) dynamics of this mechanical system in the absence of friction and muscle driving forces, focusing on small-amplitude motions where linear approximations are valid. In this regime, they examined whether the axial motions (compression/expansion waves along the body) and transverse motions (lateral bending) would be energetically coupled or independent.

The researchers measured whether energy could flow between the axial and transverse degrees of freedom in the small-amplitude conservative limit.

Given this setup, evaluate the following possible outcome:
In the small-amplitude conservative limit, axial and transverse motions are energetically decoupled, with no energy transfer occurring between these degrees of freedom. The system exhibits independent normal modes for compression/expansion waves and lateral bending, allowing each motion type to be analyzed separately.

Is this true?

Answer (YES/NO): YES